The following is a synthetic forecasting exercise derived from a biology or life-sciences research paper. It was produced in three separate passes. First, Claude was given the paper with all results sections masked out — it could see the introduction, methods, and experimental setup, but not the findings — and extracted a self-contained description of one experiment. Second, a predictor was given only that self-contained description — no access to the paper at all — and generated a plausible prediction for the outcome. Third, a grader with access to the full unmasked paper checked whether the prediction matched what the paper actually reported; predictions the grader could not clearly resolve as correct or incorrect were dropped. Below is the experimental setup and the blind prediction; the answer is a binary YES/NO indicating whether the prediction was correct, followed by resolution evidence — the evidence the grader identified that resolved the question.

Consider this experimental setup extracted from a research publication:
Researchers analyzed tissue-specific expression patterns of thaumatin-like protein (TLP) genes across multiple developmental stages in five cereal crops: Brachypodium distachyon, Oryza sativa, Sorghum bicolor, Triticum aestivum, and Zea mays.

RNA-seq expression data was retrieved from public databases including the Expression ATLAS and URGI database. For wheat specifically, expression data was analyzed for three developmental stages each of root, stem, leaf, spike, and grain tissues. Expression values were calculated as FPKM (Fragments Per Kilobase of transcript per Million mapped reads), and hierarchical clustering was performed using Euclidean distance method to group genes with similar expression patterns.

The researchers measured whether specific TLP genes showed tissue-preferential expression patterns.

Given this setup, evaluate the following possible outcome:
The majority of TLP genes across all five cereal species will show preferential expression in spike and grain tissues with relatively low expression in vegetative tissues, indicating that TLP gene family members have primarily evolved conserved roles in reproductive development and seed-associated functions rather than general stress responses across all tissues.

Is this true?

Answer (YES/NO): NO